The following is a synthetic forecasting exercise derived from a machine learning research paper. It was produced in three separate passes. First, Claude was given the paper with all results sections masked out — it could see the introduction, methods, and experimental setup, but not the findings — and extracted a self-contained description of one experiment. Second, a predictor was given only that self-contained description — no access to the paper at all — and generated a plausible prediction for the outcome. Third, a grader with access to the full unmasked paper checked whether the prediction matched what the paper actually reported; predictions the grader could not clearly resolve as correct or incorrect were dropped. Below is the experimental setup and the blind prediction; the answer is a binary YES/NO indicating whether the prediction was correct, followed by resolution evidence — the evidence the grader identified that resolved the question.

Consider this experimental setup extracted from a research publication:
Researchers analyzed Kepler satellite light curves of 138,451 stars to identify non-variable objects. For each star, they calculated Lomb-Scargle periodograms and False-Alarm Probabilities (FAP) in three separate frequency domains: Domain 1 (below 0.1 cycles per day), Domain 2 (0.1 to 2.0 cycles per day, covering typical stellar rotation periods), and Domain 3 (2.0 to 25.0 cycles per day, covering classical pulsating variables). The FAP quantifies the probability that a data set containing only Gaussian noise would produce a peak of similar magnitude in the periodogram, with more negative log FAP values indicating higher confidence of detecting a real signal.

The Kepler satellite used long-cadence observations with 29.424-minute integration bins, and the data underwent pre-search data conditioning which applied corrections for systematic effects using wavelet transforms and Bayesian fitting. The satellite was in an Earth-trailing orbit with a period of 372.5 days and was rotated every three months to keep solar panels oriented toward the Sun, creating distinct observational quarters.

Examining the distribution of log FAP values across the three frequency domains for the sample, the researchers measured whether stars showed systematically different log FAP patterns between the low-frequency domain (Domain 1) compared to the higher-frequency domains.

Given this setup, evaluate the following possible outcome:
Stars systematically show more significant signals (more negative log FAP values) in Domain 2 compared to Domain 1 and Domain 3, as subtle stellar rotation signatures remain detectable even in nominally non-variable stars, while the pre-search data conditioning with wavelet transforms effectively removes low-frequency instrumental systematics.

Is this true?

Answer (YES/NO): NO